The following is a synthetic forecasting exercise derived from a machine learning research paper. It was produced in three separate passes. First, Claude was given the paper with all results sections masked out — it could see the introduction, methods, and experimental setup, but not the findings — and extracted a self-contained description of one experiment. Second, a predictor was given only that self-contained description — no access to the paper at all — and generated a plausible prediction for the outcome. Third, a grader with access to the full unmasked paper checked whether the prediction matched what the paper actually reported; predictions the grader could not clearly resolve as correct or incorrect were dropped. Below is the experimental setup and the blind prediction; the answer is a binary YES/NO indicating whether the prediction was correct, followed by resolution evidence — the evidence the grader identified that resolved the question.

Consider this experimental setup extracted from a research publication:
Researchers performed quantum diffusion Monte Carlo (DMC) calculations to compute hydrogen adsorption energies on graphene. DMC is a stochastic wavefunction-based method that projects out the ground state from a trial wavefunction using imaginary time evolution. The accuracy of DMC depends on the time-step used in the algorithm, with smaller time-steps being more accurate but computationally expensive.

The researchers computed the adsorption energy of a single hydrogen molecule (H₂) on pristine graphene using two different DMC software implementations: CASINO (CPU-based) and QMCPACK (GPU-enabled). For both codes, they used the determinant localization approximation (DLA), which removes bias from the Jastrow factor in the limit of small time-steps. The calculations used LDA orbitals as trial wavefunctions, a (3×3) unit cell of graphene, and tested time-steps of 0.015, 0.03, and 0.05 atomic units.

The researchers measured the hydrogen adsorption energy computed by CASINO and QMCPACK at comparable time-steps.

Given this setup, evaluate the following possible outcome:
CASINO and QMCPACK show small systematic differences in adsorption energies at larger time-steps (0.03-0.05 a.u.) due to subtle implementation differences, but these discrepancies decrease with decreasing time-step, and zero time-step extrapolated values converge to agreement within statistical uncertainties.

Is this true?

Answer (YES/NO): NO